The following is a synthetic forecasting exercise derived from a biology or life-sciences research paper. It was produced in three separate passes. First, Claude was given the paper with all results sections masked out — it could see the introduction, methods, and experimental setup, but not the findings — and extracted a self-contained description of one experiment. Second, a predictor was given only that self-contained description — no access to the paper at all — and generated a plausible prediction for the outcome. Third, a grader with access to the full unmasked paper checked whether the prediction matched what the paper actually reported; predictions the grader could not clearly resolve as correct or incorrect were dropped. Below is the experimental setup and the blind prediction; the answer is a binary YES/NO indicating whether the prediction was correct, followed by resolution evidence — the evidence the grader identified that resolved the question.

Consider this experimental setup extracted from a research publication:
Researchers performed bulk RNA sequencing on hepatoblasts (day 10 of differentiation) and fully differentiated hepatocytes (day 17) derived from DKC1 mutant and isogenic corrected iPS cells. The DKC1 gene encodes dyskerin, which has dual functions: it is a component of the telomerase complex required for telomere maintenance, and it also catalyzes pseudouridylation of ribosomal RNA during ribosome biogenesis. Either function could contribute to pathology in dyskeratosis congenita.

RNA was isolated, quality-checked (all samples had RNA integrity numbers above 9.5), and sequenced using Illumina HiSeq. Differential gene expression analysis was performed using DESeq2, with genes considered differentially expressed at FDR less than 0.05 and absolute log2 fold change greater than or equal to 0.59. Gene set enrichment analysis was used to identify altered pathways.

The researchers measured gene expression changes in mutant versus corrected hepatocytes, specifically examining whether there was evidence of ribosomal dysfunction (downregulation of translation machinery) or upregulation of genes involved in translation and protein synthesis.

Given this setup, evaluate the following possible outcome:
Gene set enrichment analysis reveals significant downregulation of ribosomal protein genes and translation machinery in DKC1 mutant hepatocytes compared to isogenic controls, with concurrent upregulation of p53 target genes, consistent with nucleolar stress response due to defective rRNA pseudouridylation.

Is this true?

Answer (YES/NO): NO